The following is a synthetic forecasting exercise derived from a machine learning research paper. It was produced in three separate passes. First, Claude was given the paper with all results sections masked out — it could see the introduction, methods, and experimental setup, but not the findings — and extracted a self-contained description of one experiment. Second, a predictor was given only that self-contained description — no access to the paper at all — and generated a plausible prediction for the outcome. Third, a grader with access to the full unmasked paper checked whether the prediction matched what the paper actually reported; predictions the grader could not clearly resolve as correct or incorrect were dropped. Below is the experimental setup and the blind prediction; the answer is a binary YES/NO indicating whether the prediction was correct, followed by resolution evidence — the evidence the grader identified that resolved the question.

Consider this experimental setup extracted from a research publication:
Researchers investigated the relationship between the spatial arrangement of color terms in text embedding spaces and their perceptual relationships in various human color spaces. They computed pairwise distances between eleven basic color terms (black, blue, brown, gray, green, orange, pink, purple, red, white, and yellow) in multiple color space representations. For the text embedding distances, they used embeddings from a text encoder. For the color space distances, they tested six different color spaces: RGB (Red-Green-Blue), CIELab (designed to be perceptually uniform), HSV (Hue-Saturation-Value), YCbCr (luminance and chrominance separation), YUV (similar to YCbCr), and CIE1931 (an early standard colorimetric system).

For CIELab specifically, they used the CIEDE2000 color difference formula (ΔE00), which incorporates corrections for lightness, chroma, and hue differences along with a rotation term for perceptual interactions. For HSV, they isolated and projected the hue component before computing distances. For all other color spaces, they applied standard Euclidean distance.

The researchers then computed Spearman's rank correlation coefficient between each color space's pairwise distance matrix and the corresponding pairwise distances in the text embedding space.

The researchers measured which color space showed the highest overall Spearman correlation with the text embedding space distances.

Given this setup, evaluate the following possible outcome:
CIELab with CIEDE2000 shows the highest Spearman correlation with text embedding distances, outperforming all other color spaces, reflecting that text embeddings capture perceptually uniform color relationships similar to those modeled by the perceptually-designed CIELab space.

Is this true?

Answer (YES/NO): YES